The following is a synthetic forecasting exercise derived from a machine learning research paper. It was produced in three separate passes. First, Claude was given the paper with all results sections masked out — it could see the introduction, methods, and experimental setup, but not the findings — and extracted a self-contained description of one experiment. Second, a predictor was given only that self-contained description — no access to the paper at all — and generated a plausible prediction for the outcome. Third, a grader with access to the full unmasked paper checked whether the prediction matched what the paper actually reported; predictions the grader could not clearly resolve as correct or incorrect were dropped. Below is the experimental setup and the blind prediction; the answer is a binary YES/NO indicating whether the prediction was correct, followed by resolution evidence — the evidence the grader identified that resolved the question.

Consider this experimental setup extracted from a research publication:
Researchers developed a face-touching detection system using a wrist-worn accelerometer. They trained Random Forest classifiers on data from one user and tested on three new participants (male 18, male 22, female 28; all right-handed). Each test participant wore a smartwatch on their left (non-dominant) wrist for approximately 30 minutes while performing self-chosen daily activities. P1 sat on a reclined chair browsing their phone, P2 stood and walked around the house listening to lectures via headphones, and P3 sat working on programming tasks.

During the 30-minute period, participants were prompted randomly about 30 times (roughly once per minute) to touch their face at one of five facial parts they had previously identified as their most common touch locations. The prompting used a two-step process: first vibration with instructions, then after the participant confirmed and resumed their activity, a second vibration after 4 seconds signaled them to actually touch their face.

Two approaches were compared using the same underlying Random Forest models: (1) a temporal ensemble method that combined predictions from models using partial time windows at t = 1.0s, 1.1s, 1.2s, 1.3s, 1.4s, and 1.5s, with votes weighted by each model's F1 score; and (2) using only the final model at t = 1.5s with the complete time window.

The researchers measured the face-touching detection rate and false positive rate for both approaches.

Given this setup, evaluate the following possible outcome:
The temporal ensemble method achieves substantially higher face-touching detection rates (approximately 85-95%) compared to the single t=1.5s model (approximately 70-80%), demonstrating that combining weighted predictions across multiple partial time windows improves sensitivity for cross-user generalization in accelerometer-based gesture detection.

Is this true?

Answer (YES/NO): NO